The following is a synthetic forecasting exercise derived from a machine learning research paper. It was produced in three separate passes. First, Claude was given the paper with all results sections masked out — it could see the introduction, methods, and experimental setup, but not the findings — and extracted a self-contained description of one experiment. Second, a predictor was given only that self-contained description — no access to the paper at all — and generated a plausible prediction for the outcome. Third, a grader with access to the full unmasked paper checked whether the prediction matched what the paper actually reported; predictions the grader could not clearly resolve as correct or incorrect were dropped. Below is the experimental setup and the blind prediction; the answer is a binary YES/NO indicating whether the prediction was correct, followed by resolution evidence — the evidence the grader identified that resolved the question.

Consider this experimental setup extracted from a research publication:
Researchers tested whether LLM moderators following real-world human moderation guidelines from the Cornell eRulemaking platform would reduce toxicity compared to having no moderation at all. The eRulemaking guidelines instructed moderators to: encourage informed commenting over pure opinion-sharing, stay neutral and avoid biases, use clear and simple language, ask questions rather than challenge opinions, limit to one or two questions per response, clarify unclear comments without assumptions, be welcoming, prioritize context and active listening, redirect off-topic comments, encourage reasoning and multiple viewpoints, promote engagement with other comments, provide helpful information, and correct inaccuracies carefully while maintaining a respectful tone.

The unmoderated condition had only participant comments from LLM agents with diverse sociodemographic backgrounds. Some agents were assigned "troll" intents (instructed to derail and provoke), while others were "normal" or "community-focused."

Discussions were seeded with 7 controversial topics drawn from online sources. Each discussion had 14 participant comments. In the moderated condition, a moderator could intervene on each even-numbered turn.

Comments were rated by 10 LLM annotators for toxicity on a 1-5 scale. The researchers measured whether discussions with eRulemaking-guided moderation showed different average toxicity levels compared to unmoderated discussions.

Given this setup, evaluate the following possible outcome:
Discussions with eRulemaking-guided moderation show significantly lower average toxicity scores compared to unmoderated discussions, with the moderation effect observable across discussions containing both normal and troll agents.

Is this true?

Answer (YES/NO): YES